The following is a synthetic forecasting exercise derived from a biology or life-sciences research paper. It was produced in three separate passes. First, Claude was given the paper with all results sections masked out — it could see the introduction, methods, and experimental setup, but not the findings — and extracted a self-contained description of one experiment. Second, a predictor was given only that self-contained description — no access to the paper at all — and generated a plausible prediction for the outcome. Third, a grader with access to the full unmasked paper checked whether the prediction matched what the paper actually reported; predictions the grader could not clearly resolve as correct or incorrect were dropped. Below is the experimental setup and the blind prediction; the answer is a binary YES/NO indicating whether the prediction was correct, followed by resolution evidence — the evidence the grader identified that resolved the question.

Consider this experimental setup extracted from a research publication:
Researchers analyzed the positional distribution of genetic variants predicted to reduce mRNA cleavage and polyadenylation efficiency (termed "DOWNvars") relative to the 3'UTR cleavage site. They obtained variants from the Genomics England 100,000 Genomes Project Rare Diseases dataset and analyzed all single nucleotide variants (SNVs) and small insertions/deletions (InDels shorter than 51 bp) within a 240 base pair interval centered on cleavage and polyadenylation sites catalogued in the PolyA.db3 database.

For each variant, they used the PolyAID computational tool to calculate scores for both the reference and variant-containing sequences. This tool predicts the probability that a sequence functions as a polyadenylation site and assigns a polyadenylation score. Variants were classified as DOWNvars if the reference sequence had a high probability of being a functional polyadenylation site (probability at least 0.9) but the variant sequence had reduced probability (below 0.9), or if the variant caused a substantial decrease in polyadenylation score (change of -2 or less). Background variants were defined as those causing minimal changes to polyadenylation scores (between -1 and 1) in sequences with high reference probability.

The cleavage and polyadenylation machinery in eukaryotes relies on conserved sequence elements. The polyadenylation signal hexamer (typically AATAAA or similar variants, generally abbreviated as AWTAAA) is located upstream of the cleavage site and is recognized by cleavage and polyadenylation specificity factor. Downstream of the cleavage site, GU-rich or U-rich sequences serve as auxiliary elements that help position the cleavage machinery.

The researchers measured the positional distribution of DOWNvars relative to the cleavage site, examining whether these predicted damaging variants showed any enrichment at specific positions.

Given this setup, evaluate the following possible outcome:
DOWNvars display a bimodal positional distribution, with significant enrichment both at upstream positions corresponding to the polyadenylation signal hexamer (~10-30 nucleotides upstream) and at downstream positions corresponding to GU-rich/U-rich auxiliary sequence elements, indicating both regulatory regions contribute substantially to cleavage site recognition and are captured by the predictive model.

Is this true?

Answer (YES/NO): NO